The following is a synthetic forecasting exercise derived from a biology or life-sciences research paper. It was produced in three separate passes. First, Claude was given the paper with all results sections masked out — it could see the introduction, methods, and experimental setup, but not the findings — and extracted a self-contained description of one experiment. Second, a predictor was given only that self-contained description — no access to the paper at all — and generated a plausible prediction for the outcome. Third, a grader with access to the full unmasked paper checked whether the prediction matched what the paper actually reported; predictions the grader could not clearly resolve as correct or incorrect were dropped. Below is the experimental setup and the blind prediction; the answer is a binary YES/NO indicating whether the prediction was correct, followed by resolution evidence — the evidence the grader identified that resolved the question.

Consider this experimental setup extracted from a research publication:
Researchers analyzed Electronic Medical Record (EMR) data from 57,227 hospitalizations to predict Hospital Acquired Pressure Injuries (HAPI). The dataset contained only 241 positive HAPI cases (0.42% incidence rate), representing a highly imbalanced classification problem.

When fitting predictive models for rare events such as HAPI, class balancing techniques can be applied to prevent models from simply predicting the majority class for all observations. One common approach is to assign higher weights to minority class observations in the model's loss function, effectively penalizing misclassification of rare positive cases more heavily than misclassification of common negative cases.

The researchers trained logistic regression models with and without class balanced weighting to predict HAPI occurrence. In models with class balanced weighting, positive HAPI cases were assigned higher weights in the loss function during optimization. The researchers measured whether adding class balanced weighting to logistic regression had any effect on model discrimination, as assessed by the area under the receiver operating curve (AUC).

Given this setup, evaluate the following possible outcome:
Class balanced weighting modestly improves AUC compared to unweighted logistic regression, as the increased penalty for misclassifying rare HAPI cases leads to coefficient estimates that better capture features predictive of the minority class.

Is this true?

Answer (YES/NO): YES